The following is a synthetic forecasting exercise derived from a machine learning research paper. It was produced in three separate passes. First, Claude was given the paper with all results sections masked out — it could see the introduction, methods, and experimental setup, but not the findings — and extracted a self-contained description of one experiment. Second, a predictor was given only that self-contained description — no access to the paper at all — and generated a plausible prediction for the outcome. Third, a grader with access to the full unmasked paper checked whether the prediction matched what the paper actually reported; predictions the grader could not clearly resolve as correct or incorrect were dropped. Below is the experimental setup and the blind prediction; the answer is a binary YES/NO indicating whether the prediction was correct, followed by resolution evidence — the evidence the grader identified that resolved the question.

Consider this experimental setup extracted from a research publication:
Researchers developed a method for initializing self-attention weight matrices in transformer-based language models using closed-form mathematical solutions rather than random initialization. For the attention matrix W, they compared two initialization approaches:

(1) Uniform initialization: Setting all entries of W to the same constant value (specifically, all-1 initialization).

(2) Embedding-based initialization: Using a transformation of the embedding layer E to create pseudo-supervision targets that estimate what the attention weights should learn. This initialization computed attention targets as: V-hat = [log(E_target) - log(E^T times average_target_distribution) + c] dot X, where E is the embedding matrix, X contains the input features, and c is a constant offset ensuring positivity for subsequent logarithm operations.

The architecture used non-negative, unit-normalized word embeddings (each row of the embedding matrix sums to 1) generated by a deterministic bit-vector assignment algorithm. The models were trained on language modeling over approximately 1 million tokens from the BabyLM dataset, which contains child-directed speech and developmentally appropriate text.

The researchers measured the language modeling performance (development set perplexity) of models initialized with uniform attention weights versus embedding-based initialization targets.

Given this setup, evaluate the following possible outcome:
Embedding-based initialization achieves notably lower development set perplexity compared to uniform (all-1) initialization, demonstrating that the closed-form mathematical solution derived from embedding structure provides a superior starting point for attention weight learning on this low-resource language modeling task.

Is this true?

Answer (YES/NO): YES